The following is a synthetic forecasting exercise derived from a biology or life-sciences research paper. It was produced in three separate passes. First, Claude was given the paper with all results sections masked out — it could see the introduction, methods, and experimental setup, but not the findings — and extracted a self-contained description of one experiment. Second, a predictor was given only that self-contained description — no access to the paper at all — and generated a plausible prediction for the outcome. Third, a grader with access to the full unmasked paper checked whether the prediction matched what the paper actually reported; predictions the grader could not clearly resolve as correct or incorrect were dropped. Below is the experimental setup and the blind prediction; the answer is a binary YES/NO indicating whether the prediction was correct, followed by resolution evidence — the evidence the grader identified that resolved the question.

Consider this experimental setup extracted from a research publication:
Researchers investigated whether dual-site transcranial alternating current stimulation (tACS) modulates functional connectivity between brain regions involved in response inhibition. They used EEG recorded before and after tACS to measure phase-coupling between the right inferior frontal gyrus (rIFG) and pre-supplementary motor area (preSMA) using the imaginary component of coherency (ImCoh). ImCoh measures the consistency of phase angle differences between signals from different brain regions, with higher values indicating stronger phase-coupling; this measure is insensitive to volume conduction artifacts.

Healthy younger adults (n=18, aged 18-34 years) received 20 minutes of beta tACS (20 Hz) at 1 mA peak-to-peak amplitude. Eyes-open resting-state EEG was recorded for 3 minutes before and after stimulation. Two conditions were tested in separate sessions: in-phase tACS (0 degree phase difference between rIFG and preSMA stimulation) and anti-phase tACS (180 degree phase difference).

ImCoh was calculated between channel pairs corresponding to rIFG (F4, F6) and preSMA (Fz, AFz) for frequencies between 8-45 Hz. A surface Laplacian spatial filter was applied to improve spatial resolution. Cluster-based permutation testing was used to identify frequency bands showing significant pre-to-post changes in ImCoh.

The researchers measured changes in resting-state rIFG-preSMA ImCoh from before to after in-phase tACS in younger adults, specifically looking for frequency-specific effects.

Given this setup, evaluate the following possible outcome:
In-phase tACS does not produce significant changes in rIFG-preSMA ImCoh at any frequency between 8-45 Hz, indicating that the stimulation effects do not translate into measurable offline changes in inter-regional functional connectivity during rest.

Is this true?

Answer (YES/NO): YES